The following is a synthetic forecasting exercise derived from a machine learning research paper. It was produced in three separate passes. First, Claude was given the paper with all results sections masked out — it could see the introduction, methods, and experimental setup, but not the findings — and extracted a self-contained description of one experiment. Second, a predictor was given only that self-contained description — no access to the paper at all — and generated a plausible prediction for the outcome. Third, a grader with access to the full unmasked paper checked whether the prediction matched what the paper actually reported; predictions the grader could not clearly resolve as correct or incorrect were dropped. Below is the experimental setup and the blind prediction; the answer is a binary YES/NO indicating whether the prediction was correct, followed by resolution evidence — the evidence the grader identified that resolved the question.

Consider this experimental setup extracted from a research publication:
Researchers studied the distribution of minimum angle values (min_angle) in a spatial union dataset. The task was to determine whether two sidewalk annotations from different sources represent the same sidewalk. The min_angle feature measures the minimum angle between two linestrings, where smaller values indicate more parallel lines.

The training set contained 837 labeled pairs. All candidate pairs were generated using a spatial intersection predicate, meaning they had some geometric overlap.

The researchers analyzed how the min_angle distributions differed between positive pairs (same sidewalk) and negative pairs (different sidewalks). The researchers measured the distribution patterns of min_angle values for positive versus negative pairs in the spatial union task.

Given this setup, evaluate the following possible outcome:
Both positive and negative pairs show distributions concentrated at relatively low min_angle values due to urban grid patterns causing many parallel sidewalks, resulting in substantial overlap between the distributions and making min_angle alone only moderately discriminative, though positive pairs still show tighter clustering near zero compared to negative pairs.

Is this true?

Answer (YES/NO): YES